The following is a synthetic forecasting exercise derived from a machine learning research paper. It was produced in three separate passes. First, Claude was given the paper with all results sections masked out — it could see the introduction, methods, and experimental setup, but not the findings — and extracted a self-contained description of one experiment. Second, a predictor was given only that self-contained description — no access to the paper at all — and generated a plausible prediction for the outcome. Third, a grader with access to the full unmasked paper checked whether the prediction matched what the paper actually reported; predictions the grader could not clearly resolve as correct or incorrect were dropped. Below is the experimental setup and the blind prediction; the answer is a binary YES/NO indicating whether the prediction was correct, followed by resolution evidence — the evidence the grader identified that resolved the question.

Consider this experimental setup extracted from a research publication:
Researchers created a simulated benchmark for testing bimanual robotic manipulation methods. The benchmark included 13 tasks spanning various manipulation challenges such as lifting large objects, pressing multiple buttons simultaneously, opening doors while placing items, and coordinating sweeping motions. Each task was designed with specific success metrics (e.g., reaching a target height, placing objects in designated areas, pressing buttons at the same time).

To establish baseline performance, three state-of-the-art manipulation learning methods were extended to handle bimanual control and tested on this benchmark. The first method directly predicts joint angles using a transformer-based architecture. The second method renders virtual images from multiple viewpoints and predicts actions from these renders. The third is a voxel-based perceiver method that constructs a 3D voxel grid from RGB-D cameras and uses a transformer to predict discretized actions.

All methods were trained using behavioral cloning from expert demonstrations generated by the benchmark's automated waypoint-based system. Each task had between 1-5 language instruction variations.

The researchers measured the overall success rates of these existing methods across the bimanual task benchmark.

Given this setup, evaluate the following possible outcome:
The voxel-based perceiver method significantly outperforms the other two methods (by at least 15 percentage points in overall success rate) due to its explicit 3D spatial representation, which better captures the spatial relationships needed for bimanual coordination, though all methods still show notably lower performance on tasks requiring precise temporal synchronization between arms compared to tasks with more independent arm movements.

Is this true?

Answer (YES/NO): NO